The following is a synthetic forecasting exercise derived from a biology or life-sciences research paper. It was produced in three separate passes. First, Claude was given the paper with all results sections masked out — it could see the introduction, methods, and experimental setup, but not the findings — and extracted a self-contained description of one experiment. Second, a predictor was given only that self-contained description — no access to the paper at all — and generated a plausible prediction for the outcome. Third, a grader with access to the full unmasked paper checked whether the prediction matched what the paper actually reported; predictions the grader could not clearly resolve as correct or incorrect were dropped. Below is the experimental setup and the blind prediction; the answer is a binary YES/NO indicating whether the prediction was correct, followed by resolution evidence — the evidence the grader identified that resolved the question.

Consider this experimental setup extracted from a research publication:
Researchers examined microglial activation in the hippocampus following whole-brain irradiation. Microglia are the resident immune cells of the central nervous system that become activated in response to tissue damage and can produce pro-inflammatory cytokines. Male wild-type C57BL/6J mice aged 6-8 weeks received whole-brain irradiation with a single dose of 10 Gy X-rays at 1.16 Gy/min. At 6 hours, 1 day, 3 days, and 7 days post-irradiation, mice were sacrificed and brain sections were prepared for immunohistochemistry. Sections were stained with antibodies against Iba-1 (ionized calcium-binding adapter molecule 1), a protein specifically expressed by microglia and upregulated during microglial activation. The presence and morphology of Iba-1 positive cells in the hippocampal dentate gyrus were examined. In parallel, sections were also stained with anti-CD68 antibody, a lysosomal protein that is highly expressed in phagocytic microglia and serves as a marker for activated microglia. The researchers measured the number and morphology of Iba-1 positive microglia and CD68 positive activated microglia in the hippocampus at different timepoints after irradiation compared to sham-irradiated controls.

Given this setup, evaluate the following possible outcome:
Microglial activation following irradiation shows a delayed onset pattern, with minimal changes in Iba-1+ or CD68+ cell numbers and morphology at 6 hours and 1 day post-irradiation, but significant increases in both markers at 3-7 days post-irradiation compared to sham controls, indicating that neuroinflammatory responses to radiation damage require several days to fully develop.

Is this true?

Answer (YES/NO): NO